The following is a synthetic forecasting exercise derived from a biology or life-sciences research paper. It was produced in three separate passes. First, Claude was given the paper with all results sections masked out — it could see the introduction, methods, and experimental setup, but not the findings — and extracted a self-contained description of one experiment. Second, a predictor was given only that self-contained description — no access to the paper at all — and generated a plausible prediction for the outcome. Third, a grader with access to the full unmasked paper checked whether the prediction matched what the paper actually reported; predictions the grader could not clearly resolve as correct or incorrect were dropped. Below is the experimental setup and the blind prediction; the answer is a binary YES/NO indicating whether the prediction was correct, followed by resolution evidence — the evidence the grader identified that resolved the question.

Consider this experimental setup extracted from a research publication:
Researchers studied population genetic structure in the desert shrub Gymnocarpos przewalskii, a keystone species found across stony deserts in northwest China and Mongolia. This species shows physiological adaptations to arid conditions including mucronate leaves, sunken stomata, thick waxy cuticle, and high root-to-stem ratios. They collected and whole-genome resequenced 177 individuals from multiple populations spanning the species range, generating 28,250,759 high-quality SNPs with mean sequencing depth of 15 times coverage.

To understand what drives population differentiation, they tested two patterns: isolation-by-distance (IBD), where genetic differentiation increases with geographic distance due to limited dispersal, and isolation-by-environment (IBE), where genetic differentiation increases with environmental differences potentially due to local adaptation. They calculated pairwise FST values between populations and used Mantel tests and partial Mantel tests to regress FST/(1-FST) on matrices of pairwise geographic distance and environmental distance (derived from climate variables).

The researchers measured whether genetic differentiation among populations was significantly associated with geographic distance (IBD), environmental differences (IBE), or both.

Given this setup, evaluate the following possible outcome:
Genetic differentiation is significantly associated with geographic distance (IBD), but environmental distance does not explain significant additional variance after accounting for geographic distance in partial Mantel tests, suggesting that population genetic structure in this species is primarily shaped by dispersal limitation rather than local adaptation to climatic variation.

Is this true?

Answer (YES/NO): NO